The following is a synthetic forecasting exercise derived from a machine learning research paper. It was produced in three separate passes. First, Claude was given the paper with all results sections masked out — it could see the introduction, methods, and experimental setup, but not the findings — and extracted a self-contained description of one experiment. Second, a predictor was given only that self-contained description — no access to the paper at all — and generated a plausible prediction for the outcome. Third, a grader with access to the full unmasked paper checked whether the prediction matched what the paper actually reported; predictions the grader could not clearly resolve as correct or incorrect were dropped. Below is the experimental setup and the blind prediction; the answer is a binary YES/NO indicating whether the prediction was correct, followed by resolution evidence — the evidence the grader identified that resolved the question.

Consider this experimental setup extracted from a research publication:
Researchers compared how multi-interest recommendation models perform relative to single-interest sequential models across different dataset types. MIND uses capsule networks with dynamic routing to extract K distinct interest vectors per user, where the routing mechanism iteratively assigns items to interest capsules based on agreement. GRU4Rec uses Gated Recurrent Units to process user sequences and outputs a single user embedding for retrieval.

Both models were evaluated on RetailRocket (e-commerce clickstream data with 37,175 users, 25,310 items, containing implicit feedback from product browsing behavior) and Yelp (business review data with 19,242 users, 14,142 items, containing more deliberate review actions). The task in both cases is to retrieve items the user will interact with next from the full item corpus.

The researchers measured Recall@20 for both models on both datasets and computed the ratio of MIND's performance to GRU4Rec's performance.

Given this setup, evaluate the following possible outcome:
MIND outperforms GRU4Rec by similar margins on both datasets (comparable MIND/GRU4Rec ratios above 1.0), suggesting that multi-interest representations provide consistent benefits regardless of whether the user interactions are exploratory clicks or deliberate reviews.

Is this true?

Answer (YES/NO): NO